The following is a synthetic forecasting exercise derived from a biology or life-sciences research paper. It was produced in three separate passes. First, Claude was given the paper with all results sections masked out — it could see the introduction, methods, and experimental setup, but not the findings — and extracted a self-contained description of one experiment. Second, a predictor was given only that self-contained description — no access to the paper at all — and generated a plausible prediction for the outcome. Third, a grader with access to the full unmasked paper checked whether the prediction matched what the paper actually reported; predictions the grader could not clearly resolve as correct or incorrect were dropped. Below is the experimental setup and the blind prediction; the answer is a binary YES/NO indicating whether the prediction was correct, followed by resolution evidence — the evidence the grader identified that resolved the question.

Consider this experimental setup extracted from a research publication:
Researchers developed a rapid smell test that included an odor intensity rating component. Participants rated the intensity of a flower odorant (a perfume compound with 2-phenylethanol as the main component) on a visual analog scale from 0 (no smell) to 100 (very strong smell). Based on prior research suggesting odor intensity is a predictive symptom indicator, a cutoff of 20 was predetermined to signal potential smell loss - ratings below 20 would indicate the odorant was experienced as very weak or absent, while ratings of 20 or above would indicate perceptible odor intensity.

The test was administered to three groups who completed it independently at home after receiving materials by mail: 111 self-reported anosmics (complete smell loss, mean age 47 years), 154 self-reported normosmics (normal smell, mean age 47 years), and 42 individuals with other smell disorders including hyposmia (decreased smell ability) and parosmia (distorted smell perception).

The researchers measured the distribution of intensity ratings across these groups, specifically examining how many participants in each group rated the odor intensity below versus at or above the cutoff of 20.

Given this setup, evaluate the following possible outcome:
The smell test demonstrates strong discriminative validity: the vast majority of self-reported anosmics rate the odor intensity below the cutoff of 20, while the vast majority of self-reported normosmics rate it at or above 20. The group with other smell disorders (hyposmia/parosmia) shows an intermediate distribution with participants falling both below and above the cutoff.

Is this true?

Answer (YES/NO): YES